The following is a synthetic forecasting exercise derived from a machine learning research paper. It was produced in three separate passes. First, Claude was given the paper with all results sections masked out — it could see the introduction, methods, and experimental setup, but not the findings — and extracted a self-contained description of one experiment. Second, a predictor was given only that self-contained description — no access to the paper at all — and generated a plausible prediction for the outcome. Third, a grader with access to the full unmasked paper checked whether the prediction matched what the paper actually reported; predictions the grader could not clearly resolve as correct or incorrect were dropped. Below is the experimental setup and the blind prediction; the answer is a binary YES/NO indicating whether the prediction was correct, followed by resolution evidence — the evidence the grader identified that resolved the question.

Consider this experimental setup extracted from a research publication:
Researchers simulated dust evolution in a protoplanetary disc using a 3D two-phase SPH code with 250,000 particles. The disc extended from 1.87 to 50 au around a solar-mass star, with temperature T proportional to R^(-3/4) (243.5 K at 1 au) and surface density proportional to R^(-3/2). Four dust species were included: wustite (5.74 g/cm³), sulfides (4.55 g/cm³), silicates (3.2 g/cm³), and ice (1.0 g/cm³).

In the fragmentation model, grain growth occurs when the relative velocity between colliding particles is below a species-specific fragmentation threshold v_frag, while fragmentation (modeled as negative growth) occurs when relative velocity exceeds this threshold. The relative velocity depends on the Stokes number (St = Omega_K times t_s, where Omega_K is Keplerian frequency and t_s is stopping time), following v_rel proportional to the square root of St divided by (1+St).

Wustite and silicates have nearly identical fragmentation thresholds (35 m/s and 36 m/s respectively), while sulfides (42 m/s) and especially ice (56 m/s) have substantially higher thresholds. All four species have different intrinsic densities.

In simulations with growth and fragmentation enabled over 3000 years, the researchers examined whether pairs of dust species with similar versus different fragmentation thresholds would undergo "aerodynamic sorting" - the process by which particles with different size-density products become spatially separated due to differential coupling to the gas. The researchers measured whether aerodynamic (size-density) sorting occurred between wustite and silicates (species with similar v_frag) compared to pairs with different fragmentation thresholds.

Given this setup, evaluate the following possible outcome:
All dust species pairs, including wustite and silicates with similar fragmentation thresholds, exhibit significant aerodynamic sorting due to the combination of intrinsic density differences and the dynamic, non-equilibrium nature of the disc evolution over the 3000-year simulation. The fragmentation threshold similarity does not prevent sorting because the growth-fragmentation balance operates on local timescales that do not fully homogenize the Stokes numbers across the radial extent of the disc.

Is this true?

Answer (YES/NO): NO